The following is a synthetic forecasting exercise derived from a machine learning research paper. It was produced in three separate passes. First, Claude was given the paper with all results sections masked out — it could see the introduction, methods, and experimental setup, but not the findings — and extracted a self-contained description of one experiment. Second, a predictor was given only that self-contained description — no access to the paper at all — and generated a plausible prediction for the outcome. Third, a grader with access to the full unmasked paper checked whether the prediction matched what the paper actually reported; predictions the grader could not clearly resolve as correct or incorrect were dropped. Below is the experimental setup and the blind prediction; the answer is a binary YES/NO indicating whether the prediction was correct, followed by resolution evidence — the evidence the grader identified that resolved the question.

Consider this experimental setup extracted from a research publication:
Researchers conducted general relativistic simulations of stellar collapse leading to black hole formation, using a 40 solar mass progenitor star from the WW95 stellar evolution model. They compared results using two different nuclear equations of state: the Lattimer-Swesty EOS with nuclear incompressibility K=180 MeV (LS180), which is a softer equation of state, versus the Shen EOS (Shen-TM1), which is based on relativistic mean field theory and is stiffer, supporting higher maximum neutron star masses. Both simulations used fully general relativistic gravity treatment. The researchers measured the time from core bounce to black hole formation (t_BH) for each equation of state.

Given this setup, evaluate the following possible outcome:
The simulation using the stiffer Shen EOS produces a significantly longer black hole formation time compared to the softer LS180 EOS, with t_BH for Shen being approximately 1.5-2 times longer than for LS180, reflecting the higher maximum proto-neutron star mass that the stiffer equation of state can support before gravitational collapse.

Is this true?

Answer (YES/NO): NO